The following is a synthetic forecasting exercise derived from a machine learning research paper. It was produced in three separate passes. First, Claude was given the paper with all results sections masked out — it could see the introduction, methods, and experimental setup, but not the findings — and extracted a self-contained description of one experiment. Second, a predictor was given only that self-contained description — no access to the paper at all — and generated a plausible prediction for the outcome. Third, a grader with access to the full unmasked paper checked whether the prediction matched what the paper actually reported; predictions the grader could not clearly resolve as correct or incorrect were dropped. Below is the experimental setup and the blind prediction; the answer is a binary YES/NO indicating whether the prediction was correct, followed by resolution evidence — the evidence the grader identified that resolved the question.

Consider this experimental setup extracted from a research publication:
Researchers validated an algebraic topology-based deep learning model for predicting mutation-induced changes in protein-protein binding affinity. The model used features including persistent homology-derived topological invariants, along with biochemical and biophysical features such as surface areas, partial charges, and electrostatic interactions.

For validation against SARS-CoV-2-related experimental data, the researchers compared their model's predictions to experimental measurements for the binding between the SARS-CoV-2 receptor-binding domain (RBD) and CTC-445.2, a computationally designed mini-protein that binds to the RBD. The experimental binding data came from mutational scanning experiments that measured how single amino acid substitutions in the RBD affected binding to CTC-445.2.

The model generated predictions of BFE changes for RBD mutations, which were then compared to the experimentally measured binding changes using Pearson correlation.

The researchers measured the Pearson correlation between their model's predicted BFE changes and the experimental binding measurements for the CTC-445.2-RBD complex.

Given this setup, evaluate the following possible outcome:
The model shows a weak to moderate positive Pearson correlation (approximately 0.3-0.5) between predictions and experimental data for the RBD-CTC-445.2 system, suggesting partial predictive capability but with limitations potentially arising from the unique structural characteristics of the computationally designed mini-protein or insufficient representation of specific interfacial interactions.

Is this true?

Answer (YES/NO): NO